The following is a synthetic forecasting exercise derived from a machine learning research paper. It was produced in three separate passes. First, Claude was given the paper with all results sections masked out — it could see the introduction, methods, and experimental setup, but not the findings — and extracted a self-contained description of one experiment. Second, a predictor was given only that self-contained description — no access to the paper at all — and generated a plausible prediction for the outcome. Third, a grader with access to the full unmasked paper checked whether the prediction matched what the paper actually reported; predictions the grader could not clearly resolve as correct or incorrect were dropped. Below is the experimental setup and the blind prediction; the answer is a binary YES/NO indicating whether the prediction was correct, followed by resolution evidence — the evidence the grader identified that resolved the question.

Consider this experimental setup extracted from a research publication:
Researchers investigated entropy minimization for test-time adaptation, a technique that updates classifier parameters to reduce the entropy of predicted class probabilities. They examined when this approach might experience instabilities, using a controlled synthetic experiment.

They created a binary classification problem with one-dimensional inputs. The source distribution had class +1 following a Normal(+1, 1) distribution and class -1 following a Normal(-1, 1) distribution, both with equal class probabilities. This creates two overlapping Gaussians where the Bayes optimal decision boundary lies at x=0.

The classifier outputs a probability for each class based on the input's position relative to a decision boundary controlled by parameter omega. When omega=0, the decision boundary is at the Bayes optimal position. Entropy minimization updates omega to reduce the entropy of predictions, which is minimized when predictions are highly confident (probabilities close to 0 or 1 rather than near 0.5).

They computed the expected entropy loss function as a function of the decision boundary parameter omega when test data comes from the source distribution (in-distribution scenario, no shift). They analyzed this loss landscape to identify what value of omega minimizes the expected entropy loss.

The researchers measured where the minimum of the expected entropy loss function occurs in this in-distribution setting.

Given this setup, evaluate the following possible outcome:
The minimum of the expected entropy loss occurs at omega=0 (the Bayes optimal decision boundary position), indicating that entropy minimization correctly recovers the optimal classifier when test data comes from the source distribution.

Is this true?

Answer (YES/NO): NO